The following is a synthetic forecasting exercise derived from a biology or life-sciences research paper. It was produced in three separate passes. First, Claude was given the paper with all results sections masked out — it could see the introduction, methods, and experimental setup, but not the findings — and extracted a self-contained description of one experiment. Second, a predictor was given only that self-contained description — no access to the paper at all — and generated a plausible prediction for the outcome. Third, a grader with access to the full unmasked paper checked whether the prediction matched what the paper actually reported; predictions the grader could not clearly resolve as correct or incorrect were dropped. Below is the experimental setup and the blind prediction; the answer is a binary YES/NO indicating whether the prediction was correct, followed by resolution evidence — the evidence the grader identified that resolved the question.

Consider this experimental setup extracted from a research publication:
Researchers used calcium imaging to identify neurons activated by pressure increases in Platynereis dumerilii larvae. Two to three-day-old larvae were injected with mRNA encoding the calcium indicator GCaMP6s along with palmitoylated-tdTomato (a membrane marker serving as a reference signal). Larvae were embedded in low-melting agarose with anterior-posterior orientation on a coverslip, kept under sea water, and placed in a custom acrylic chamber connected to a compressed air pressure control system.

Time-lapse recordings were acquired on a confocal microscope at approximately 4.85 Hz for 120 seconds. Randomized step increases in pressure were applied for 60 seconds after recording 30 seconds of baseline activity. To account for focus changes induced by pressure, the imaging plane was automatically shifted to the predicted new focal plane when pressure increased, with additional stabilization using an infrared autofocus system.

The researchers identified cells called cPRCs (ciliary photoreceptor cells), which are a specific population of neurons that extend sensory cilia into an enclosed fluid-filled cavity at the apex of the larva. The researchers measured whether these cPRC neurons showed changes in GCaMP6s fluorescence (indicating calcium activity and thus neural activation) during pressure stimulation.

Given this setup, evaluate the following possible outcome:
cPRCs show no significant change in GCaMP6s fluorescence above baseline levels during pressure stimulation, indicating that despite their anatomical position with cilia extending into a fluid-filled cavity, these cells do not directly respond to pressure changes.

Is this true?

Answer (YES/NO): NO